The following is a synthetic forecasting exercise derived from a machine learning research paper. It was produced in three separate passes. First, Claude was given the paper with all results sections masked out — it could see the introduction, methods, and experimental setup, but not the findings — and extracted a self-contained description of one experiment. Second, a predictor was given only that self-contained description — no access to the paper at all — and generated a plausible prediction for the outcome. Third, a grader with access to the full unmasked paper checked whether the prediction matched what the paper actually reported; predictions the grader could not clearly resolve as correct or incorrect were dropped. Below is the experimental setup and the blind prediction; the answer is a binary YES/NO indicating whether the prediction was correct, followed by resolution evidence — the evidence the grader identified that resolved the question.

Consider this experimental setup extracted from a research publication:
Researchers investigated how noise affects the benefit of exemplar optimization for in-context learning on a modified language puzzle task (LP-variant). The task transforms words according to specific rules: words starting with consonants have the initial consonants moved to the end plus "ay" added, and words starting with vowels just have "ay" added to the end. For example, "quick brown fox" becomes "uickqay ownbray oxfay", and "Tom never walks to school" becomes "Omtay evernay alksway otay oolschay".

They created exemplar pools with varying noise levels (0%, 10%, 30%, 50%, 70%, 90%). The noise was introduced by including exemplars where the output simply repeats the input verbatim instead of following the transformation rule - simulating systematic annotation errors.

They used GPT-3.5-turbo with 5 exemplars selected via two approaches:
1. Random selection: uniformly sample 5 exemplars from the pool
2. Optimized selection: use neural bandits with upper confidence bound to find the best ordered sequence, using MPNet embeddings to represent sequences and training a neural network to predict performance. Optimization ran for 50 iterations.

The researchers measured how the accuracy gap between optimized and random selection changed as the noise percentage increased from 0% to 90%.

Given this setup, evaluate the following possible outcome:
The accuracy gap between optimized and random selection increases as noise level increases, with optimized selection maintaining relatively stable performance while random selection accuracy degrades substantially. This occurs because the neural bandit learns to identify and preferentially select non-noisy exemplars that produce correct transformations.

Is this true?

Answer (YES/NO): YES